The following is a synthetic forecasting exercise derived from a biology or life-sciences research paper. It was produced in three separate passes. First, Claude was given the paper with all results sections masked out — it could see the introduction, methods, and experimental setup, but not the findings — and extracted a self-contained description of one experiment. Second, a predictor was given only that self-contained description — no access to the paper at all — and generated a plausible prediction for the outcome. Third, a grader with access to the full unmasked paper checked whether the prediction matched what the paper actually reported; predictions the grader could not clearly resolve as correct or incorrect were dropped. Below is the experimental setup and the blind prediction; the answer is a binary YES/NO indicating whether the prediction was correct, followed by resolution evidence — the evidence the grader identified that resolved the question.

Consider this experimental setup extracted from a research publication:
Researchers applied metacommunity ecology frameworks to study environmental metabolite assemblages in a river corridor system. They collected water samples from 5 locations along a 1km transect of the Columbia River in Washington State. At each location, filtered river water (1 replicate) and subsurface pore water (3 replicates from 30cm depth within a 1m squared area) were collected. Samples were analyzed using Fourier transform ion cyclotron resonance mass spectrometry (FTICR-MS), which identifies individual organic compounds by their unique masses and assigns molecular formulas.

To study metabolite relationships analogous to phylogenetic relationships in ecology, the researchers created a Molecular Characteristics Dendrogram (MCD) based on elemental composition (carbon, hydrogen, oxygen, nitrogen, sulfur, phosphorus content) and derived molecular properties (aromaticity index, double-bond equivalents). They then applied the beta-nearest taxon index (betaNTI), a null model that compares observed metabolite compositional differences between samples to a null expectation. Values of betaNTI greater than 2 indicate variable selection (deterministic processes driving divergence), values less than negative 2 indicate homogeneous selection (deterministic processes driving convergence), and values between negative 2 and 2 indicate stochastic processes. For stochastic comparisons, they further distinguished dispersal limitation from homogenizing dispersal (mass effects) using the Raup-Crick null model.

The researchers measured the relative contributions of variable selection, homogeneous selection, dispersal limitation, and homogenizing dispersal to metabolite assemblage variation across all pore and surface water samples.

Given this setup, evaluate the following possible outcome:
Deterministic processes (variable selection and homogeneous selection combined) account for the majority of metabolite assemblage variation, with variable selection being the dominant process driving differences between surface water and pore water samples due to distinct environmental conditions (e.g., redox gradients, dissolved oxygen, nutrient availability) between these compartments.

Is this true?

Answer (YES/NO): NO